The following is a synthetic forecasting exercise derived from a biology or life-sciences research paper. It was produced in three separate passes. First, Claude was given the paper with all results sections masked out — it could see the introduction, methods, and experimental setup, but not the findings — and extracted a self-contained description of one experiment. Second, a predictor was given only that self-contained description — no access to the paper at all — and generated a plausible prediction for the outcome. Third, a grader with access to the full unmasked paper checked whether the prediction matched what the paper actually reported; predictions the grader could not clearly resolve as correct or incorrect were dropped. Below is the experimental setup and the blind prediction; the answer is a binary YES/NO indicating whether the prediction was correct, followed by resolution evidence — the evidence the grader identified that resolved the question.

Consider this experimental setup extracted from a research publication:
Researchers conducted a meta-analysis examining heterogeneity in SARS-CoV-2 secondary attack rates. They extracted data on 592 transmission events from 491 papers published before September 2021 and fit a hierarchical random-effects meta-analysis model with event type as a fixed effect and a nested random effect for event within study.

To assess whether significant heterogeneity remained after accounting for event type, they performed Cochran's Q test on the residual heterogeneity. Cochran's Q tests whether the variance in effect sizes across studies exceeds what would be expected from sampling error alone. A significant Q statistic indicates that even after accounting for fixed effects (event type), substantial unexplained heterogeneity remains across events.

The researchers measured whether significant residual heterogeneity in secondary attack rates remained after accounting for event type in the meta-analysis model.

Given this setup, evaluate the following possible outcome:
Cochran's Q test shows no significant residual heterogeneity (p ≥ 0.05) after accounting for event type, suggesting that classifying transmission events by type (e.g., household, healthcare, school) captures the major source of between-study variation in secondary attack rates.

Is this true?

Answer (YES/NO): NO